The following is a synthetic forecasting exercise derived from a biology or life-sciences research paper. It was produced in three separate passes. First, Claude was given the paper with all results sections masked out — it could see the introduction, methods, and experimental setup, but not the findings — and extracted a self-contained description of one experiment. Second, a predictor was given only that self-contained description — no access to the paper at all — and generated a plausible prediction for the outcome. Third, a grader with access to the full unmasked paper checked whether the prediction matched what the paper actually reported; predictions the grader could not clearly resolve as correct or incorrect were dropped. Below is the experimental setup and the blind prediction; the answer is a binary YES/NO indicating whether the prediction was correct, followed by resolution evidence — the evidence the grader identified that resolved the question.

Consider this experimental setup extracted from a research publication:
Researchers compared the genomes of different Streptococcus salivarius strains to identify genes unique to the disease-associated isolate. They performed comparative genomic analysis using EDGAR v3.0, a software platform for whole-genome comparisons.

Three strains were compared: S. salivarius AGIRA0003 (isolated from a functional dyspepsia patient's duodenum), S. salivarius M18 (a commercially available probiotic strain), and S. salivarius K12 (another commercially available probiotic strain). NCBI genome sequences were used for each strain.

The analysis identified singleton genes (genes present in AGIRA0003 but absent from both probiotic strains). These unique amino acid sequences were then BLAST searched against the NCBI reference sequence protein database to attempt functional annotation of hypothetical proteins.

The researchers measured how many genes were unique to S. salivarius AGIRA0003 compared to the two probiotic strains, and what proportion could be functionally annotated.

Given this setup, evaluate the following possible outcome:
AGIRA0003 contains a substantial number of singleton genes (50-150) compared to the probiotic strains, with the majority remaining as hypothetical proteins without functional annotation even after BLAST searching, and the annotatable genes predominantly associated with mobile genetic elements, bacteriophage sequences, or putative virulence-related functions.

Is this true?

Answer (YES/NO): NO